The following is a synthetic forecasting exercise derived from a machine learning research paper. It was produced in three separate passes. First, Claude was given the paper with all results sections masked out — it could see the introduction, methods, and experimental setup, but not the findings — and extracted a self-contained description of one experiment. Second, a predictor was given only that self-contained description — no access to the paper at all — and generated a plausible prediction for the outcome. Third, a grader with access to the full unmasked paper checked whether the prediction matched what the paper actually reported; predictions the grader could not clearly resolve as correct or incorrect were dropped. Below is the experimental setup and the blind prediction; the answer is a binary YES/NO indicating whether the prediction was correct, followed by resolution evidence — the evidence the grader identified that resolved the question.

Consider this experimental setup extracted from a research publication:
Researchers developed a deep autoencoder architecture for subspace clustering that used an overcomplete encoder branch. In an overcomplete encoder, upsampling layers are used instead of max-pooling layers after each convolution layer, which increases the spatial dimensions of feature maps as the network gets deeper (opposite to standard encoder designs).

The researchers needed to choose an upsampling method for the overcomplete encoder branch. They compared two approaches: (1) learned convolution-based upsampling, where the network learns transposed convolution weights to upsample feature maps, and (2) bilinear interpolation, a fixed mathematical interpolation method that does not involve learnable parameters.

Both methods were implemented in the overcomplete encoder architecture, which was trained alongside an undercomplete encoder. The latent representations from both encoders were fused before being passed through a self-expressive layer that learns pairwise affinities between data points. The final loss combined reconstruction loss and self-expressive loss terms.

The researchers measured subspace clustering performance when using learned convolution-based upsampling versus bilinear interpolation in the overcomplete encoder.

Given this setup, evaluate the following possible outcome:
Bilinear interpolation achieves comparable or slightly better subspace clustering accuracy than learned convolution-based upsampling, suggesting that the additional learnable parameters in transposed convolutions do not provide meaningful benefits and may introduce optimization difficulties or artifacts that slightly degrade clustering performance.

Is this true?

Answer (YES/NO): YES